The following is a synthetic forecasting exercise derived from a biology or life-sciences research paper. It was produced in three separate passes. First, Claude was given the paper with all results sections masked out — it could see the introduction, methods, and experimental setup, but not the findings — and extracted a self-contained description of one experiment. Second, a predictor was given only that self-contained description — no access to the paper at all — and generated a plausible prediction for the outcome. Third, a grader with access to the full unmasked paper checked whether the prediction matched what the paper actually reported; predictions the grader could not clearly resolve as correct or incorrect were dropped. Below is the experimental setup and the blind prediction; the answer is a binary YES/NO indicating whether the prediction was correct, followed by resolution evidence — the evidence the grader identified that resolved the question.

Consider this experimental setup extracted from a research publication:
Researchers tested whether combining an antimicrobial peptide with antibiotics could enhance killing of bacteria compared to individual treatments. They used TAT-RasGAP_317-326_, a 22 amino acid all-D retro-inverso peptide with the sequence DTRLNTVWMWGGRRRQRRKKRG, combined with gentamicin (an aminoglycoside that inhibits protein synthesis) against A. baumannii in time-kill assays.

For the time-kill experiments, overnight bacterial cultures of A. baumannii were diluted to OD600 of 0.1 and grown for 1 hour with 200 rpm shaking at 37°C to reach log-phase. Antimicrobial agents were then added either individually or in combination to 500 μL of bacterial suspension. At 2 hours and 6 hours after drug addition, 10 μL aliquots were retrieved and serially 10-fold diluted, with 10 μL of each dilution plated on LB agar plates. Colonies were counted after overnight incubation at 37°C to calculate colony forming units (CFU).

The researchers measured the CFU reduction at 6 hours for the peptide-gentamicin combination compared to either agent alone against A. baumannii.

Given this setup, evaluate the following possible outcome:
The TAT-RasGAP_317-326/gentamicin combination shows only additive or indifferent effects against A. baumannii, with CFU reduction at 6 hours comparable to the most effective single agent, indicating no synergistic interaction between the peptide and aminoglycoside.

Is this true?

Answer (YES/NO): NO